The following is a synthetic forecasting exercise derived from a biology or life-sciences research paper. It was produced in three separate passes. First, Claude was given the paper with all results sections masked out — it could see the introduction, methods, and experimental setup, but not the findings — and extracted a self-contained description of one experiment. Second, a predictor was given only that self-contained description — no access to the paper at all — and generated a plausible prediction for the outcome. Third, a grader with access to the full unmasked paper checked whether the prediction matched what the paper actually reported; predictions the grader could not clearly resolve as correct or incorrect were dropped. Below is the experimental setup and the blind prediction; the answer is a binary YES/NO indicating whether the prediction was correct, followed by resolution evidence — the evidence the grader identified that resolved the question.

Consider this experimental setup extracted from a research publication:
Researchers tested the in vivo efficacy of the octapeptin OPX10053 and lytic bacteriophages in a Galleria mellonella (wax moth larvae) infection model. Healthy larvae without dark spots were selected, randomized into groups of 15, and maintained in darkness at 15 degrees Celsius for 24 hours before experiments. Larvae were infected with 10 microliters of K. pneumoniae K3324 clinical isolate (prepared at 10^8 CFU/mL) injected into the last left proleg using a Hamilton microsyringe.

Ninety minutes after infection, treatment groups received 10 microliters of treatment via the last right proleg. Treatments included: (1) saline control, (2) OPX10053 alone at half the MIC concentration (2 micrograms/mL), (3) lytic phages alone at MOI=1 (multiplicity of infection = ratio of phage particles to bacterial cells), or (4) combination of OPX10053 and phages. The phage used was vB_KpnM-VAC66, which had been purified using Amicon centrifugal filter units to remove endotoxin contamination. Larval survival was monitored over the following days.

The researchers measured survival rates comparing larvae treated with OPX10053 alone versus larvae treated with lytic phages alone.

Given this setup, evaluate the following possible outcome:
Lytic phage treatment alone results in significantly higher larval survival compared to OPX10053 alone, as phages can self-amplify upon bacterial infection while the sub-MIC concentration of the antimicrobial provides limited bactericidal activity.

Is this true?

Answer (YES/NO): YES